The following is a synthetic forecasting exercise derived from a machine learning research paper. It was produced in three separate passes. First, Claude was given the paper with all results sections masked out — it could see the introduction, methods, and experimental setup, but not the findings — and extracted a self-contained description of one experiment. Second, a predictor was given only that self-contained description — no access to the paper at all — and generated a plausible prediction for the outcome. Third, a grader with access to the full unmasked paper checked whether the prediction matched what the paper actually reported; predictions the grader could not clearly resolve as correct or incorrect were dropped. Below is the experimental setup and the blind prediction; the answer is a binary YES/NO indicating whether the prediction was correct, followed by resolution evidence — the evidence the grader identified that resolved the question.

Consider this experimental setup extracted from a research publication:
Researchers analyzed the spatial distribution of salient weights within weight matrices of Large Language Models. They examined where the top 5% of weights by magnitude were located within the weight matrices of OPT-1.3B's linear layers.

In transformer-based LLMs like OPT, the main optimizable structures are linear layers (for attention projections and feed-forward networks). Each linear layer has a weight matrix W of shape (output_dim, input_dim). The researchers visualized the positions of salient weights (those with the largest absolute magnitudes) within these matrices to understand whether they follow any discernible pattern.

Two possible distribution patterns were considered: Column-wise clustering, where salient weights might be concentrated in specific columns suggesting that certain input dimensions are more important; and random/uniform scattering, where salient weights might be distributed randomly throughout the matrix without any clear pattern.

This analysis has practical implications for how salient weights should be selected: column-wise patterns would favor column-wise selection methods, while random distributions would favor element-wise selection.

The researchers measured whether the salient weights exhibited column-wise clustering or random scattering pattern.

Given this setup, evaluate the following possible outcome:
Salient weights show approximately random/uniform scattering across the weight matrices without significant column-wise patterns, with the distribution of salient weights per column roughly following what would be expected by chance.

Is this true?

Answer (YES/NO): YES